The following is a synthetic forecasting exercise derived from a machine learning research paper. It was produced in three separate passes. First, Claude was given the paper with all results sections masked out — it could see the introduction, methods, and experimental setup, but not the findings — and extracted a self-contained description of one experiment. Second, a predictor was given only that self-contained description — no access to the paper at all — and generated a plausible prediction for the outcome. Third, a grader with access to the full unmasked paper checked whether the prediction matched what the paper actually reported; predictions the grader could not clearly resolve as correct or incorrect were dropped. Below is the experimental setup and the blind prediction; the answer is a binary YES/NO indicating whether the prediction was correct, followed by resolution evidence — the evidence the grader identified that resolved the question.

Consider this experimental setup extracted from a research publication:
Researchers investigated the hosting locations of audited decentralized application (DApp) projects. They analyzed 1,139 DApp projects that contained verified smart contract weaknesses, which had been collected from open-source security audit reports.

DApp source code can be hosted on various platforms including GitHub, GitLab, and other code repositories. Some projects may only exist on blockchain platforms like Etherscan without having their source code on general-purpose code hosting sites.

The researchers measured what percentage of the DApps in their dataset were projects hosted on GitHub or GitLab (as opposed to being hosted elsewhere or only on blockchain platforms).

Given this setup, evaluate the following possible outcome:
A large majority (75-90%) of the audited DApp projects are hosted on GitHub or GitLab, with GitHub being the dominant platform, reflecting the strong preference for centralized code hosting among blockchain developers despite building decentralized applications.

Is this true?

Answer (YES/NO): YES